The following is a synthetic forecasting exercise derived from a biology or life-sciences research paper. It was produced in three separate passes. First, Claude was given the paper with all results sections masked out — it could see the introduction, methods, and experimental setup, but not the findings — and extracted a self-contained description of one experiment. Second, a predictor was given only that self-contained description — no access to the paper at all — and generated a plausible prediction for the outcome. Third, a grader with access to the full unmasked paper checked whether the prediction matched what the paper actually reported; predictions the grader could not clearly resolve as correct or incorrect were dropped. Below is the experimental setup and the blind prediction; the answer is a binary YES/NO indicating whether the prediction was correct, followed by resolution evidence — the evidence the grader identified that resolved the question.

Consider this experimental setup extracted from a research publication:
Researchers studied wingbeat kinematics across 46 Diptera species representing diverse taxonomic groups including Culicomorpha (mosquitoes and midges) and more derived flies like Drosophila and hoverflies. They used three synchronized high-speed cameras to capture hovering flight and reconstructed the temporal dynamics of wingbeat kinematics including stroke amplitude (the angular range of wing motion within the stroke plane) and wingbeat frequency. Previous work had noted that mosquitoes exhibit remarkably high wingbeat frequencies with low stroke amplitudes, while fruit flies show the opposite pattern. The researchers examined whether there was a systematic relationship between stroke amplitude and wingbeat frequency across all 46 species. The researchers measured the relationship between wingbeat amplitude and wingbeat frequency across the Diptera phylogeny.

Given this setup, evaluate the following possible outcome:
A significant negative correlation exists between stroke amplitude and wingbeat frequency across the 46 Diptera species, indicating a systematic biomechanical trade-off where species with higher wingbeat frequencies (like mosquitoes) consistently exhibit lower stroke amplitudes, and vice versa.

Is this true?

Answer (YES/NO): NO